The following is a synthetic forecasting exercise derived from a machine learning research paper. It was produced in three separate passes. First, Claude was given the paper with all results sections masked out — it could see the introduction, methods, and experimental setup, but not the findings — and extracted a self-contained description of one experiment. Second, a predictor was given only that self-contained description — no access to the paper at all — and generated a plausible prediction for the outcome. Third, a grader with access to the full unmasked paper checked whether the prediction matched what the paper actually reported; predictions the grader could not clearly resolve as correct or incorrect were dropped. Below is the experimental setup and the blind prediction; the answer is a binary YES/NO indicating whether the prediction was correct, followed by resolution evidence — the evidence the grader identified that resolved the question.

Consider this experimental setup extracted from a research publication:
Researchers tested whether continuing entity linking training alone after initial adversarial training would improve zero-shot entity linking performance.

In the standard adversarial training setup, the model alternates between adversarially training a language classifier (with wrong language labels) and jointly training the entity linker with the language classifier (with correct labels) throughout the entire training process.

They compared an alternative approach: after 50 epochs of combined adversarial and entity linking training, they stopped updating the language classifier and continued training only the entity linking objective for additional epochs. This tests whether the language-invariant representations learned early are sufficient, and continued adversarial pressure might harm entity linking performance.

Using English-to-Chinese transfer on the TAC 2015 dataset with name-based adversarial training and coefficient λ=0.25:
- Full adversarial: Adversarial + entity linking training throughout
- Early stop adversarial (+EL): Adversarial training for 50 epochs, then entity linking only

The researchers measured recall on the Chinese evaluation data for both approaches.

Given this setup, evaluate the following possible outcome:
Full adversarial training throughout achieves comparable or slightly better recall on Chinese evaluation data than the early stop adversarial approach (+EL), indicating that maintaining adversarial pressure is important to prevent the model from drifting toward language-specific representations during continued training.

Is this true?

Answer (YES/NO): NO